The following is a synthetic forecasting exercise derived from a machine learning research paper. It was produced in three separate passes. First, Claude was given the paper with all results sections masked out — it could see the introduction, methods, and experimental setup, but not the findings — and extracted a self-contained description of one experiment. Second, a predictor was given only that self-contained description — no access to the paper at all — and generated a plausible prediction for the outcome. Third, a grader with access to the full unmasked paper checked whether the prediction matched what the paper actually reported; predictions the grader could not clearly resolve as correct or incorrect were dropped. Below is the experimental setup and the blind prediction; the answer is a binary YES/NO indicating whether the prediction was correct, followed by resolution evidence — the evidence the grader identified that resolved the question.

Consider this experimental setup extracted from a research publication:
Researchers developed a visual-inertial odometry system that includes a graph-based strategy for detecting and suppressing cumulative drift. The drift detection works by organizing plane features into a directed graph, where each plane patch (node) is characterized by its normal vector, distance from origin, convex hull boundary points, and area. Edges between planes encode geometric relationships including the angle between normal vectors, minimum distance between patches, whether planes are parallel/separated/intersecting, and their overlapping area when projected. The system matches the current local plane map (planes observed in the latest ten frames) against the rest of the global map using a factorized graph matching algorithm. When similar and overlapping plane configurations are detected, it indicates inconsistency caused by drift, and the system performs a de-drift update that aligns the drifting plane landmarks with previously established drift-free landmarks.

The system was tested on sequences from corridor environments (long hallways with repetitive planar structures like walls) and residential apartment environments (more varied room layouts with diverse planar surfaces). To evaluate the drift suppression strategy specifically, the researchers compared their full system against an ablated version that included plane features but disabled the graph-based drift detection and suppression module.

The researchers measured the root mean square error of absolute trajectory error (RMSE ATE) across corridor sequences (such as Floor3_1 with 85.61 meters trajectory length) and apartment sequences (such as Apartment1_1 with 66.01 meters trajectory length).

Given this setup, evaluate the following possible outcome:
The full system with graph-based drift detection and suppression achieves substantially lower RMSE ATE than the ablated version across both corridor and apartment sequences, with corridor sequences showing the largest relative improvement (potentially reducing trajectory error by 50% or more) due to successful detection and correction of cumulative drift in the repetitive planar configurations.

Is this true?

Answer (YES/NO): NO